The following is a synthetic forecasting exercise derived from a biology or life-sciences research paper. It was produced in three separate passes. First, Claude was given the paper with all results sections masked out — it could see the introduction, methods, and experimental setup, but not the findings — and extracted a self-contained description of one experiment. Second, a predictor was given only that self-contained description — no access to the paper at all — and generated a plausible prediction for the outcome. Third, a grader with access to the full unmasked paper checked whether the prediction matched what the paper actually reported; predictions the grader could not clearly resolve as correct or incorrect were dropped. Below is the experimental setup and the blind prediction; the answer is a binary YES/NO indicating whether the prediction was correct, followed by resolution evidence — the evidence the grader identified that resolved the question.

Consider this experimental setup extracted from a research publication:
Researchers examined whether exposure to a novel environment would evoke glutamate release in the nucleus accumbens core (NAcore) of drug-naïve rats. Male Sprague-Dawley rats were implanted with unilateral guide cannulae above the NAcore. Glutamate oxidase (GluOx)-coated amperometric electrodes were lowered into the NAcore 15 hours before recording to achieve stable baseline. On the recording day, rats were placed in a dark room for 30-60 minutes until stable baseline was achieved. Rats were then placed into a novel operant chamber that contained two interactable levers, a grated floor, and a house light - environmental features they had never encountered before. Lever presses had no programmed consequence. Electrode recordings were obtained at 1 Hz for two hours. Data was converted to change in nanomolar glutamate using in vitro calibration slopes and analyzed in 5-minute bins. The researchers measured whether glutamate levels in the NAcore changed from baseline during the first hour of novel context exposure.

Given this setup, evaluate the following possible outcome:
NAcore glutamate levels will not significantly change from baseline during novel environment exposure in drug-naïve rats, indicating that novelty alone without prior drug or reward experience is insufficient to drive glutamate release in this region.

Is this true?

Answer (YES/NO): NO